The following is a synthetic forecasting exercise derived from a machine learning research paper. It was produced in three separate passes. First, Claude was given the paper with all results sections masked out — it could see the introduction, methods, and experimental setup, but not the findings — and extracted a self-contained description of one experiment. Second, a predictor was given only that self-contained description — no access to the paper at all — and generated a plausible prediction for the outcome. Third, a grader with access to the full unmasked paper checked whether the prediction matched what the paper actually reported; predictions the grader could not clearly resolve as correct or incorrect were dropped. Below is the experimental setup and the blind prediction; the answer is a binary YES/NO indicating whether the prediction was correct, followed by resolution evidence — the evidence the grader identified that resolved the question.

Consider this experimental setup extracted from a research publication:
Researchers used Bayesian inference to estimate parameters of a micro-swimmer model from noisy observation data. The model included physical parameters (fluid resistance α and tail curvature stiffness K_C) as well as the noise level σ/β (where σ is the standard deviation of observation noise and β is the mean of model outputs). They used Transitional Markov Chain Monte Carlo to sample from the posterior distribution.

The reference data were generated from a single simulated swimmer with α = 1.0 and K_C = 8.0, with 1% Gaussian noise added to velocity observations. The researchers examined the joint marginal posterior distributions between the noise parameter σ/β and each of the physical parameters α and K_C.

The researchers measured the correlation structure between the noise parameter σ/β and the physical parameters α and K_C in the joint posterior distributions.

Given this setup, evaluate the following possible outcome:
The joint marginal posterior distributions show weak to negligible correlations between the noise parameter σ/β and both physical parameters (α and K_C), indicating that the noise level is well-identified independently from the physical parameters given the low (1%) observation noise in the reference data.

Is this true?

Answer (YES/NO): YES